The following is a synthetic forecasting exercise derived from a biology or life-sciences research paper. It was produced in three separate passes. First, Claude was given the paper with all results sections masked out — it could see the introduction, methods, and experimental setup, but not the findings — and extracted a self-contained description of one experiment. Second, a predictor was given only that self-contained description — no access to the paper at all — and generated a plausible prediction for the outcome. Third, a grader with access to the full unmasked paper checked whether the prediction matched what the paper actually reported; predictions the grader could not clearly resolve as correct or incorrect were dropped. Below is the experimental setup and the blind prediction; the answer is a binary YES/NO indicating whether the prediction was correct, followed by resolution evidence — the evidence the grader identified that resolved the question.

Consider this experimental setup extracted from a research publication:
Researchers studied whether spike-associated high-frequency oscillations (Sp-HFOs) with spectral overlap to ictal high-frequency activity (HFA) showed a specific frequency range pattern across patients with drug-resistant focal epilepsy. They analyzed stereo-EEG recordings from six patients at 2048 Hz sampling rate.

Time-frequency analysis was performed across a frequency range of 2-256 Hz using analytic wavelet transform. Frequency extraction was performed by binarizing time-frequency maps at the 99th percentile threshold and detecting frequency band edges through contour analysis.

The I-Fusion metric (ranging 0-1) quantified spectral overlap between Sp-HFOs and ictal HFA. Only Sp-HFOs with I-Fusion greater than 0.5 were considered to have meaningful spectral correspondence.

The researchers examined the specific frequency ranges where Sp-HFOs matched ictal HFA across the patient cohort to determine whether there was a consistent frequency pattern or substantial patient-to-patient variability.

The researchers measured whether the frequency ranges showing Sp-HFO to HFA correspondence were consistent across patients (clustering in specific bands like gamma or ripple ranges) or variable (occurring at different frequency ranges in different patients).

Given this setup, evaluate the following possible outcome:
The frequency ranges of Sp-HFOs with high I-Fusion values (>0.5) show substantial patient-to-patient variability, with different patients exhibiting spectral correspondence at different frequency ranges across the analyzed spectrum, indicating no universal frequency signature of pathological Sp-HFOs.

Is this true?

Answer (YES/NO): YES